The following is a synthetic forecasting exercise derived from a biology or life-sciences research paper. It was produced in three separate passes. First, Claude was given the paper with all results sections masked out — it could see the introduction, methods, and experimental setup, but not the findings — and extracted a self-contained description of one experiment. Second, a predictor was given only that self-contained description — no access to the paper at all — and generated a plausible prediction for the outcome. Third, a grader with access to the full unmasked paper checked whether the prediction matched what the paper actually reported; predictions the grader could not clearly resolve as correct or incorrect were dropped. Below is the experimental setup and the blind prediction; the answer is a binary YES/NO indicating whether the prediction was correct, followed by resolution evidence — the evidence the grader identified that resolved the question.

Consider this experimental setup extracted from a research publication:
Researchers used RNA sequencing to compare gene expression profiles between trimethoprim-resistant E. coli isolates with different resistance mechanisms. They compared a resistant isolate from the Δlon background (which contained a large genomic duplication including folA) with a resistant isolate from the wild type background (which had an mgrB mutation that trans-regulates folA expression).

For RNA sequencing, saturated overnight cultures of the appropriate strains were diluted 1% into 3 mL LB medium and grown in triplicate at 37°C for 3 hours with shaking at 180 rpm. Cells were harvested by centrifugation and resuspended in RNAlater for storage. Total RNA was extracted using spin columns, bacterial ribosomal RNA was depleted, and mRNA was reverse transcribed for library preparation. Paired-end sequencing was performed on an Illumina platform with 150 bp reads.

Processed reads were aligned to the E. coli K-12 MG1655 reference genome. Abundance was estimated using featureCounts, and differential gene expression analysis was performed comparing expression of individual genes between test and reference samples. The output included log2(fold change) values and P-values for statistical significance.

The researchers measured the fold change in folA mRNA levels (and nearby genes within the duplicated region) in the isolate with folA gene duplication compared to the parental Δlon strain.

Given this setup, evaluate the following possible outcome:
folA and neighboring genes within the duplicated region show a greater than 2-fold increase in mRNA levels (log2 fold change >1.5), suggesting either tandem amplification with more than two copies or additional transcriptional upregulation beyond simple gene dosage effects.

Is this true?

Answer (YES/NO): NO